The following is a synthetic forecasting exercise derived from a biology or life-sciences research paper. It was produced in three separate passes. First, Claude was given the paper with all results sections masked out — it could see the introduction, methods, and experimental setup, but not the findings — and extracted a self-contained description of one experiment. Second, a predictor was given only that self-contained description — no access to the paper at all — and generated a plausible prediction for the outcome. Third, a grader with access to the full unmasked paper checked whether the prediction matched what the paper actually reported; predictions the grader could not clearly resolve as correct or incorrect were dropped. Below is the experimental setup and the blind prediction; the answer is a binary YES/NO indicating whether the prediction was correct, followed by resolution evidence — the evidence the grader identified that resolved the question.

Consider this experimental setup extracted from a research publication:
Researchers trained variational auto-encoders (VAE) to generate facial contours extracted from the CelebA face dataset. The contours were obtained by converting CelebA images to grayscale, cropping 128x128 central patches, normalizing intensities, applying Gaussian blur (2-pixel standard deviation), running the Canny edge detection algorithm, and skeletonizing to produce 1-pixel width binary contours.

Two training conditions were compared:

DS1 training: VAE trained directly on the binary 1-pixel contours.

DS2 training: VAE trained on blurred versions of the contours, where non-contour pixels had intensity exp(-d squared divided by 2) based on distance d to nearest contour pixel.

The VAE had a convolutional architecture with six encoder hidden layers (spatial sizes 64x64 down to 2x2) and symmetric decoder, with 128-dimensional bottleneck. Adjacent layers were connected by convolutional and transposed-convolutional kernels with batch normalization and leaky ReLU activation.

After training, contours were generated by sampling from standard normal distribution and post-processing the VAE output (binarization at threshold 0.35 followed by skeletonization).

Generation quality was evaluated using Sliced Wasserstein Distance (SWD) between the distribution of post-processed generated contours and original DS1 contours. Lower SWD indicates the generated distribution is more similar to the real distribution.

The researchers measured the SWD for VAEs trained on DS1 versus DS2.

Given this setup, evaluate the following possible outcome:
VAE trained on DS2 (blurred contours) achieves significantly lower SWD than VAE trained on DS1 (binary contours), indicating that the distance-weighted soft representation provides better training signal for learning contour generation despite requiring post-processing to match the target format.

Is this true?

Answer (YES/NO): YES